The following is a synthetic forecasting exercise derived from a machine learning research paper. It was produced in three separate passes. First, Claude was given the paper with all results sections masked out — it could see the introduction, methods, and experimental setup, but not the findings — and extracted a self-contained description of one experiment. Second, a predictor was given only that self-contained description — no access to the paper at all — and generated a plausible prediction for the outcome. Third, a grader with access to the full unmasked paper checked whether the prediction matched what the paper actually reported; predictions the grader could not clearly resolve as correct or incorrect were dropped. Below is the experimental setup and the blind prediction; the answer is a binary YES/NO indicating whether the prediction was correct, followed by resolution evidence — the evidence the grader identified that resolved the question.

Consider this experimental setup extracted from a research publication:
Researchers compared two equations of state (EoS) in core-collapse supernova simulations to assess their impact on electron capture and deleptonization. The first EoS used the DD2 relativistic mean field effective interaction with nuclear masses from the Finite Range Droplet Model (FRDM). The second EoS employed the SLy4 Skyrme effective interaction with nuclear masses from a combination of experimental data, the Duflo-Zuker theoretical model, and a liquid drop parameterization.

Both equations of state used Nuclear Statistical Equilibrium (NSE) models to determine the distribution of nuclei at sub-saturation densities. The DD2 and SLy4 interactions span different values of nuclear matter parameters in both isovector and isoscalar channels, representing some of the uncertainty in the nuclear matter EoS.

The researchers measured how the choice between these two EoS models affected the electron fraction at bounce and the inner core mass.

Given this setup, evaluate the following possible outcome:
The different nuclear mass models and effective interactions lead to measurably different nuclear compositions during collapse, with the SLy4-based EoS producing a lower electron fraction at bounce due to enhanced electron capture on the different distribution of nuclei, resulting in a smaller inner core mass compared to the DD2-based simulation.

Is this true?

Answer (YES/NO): NO